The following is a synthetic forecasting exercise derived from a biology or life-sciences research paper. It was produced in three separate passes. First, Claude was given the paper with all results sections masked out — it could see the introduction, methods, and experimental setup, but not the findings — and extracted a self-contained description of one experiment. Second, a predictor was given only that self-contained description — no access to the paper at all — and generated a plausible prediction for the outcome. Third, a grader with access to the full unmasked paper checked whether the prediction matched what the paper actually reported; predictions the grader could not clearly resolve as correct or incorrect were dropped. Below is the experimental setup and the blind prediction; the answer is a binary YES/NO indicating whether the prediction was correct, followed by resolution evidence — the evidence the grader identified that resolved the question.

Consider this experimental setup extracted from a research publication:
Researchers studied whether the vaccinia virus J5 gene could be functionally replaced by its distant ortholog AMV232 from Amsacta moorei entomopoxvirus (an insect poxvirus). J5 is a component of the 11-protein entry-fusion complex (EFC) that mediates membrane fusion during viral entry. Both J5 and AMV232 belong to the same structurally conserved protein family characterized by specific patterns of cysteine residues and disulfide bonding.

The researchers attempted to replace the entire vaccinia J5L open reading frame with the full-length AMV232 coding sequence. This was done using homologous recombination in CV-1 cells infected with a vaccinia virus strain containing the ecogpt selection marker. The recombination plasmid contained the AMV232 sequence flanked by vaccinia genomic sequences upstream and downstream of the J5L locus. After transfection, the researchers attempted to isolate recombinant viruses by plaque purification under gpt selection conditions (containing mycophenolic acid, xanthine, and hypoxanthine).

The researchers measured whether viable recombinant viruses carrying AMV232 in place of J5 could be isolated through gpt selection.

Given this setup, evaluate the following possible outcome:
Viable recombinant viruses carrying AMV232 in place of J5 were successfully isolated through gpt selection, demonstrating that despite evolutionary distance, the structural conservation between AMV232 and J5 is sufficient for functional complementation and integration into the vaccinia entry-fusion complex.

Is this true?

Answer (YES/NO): NO